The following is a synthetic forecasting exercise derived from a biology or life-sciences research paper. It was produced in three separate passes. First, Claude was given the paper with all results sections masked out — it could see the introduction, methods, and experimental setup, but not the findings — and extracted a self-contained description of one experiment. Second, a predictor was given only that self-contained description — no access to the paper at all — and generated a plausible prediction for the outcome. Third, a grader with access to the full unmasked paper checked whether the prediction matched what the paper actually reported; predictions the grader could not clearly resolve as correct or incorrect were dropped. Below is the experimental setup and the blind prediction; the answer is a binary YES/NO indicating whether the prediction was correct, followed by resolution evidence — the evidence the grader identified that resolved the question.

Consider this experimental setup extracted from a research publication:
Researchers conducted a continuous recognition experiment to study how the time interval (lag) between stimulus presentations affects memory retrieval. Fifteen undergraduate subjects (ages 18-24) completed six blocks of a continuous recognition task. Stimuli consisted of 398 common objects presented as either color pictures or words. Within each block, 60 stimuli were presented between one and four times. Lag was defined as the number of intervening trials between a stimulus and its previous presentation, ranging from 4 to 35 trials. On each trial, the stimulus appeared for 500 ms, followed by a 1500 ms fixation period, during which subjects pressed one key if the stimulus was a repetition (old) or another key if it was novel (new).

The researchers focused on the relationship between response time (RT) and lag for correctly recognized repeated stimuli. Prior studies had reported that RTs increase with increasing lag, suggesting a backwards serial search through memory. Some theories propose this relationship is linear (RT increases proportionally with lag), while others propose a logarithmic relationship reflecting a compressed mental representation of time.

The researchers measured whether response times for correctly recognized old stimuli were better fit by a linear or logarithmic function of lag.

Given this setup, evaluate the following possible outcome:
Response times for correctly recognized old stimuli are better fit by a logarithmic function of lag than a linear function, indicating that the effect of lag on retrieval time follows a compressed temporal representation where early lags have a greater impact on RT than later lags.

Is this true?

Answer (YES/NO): YES